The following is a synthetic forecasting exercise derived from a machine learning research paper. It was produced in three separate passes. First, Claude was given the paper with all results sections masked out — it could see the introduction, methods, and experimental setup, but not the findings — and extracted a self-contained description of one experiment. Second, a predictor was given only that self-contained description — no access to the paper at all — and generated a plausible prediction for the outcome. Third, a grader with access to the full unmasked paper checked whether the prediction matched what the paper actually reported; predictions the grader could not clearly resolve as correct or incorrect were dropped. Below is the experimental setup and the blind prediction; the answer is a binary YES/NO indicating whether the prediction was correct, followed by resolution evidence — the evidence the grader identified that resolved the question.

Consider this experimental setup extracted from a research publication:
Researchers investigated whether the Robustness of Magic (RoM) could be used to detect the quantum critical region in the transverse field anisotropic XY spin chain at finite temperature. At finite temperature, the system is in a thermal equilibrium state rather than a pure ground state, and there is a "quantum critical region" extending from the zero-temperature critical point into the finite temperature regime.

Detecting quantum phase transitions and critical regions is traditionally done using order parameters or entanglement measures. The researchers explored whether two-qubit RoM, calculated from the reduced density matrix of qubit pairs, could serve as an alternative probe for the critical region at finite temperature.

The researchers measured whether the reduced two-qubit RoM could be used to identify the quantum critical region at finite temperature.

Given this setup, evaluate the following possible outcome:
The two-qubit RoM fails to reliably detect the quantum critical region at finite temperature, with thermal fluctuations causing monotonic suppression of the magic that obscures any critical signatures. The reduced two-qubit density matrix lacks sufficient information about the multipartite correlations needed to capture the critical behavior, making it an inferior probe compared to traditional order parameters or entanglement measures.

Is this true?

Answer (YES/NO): NO